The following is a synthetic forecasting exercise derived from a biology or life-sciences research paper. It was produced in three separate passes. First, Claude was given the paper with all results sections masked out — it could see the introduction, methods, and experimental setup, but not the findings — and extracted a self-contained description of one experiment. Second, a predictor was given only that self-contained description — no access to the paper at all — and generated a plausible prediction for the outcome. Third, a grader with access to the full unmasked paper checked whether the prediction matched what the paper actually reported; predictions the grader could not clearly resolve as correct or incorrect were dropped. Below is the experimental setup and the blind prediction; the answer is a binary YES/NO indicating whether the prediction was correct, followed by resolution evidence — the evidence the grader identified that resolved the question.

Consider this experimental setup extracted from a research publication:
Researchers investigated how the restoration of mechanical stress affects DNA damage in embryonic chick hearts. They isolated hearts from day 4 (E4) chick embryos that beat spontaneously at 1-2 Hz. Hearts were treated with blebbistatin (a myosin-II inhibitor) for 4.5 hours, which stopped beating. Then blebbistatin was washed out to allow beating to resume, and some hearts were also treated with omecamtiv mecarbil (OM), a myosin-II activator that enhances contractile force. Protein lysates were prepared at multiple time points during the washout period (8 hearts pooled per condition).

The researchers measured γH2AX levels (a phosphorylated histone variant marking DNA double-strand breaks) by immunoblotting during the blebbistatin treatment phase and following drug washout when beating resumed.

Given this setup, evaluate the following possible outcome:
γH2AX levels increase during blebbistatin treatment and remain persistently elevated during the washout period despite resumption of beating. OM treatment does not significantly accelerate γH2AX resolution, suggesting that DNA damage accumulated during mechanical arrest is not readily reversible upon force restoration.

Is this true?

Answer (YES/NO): NO